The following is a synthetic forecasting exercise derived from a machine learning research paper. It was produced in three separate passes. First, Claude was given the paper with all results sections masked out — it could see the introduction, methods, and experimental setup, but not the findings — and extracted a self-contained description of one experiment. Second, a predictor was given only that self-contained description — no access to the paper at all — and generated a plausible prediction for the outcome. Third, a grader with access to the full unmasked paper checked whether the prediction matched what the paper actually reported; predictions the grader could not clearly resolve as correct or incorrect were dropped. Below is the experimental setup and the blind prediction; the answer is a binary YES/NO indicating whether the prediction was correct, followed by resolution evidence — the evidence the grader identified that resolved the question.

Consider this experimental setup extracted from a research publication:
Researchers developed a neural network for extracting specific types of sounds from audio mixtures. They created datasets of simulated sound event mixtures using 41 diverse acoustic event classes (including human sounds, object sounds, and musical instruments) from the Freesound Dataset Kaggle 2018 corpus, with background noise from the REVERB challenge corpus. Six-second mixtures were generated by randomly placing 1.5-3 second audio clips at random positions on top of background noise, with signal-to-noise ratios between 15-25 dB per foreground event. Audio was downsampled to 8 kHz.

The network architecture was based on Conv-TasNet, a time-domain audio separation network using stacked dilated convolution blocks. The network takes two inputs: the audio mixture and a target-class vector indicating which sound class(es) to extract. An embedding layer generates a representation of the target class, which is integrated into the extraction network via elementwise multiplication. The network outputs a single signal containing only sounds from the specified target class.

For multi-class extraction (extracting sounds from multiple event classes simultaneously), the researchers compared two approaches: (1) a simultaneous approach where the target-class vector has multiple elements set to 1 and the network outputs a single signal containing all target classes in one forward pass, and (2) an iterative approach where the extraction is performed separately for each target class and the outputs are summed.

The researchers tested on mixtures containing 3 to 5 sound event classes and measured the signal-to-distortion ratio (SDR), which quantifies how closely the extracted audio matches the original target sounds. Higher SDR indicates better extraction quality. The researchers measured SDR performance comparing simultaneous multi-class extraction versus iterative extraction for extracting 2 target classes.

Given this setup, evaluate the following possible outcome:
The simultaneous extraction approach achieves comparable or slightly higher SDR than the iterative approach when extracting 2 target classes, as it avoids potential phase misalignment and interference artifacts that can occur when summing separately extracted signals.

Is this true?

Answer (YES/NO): YES